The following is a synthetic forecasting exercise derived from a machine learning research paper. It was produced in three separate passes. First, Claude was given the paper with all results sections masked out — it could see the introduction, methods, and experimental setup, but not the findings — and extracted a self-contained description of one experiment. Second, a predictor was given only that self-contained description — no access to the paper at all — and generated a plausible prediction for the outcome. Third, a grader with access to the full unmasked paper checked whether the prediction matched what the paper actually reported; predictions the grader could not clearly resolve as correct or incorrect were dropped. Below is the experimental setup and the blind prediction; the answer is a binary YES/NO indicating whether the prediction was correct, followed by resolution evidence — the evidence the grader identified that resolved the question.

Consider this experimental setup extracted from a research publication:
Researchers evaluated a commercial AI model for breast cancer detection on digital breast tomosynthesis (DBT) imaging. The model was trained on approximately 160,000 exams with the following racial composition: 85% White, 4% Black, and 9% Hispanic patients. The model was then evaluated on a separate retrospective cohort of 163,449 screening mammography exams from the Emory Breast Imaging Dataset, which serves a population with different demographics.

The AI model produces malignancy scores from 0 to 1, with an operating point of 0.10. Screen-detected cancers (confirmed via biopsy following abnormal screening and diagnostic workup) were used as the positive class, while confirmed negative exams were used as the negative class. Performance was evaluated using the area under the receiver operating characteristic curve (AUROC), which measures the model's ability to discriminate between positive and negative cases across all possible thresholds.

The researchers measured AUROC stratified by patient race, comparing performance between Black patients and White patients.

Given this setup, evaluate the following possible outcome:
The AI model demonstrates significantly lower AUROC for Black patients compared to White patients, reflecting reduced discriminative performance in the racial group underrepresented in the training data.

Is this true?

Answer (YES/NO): NO